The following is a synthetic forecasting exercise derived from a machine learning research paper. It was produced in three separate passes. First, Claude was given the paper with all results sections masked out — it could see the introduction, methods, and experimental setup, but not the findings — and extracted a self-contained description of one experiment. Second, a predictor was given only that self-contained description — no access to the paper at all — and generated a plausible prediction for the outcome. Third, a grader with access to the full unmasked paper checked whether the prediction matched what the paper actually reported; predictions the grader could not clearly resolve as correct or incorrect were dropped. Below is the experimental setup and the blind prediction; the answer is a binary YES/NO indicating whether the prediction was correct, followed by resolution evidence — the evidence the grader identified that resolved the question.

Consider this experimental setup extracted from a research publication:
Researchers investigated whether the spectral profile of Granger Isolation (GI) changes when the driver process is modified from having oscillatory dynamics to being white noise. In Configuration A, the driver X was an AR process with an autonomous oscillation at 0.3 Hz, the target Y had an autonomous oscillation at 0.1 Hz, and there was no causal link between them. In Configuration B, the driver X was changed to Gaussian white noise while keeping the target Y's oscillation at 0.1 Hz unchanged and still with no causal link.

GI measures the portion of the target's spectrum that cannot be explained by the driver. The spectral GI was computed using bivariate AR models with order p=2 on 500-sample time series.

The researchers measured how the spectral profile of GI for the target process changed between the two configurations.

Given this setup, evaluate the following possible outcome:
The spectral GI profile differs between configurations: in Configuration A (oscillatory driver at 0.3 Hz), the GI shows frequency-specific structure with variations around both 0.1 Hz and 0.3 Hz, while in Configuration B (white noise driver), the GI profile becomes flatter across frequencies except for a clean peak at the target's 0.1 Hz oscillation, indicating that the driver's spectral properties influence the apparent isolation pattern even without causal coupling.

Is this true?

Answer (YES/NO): NO